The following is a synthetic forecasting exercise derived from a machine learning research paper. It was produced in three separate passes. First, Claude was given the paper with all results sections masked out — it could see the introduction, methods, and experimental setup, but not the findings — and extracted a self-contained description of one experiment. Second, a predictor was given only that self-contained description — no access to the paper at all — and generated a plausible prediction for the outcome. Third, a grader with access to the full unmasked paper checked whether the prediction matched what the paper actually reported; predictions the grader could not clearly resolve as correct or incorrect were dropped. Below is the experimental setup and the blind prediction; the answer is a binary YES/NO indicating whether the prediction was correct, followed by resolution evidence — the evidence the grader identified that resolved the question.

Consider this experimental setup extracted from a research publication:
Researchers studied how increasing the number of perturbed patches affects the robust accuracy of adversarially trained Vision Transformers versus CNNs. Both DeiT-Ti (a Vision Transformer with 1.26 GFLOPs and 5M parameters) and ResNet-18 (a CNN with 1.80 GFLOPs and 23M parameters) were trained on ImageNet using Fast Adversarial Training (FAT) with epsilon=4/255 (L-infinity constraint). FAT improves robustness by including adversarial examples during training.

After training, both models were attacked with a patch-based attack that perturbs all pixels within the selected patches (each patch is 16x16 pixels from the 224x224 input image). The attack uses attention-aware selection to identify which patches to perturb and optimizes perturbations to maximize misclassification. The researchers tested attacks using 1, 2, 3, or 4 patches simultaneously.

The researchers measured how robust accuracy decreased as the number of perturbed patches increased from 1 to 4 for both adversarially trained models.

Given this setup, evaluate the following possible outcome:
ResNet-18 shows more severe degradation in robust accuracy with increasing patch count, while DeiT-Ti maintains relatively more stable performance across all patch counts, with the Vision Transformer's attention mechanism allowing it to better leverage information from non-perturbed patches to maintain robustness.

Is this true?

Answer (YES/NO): NO